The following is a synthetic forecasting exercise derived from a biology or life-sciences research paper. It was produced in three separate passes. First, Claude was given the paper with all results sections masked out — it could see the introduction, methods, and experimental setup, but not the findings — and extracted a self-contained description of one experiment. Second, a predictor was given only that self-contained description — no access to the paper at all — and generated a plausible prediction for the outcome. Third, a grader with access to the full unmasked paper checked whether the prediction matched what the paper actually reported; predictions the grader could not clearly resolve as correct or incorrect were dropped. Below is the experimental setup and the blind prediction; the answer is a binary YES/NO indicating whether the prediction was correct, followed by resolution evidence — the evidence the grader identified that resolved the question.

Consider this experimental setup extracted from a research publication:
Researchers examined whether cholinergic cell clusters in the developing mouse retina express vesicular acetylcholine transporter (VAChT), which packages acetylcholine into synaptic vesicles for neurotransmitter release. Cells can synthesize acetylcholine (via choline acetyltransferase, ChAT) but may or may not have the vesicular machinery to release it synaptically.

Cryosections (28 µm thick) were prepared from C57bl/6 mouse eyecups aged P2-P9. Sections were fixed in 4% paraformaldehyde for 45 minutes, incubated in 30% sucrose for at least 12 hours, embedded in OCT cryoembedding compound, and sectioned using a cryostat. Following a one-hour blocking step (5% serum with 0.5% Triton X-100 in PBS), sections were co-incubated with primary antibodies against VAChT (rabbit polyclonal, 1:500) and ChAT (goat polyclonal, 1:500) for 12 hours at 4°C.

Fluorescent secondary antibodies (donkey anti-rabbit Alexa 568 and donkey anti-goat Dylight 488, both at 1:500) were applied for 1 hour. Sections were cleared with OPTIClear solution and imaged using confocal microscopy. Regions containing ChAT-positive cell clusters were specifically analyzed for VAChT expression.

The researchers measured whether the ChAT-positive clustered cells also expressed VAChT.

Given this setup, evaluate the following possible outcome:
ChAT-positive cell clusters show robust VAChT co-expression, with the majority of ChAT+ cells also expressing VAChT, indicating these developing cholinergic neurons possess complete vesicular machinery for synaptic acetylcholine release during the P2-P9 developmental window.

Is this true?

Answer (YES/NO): YES